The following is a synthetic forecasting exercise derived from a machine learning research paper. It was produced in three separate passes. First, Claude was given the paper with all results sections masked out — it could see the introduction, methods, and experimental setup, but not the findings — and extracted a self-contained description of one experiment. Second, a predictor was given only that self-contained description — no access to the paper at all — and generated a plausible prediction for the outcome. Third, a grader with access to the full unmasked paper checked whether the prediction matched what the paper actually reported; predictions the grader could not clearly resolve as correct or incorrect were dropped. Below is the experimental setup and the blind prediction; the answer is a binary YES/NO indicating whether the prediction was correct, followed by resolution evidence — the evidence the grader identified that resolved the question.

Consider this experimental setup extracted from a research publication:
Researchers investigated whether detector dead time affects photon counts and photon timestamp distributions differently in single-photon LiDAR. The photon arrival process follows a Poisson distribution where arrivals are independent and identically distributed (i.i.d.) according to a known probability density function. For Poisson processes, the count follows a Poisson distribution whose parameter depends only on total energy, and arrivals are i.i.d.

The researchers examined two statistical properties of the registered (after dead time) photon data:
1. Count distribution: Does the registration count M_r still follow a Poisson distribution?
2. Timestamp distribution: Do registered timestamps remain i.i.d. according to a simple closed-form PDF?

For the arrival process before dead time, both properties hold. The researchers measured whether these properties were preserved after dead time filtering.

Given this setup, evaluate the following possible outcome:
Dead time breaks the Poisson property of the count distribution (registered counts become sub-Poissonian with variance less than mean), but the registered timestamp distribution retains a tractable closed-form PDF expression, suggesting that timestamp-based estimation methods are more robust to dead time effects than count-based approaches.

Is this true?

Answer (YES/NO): NO